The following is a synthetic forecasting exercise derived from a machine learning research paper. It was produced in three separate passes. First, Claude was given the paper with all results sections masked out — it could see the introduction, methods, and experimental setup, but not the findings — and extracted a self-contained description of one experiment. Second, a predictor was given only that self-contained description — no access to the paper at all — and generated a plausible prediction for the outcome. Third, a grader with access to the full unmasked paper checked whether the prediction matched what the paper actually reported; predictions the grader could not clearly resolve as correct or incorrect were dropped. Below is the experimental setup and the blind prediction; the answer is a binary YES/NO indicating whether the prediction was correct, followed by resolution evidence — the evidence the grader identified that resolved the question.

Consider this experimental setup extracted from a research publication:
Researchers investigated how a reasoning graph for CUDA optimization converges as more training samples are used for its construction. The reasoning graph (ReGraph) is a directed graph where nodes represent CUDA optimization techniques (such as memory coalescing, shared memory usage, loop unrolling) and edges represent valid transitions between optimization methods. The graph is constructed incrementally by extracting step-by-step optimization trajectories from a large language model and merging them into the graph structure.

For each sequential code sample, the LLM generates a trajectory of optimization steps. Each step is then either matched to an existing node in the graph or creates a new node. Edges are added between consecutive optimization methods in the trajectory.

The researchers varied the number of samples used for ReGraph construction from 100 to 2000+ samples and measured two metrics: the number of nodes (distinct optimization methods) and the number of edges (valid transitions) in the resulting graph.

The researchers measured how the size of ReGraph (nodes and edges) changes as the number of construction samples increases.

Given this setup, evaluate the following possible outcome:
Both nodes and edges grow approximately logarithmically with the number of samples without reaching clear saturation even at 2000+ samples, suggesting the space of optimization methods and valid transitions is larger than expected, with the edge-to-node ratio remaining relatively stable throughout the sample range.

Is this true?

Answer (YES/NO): NO